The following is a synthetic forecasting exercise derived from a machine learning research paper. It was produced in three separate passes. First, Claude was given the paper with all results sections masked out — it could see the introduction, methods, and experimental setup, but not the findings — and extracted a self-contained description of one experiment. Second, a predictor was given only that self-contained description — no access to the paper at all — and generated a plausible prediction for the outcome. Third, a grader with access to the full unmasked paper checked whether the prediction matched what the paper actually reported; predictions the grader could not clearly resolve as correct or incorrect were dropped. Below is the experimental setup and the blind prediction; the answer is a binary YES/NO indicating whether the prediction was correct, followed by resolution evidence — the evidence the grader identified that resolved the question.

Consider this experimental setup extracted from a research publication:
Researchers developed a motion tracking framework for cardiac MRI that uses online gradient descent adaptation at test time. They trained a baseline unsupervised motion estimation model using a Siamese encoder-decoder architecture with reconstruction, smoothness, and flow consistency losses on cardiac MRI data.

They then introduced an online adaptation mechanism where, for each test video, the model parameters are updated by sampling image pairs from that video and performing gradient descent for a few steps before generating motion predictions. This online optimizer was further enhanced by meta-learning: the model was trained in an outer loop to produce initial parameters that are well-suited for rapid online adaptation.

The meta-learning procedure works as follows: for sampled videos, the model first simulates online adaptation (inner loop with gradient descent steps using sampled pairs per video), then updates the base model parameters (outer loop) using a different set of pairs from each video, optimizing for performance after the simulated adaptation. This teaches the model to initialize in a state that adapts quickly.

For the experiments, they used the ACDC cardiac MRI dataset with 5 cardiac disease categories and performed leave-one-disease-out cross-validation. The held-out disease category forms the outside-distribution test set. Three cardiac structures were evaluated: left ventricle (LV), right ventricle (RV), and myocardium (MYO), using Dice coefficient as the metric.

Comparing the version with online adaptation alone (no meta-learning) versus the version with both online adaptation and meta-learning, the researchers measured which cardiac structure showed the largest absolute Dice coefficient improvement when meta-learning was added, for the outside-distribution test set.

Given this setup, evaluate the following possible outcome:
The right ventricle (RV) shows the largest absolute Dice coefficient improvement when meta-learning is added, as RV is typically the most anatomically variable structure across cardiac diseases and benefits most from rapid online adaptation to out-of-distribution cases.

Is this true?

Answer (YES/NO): NO